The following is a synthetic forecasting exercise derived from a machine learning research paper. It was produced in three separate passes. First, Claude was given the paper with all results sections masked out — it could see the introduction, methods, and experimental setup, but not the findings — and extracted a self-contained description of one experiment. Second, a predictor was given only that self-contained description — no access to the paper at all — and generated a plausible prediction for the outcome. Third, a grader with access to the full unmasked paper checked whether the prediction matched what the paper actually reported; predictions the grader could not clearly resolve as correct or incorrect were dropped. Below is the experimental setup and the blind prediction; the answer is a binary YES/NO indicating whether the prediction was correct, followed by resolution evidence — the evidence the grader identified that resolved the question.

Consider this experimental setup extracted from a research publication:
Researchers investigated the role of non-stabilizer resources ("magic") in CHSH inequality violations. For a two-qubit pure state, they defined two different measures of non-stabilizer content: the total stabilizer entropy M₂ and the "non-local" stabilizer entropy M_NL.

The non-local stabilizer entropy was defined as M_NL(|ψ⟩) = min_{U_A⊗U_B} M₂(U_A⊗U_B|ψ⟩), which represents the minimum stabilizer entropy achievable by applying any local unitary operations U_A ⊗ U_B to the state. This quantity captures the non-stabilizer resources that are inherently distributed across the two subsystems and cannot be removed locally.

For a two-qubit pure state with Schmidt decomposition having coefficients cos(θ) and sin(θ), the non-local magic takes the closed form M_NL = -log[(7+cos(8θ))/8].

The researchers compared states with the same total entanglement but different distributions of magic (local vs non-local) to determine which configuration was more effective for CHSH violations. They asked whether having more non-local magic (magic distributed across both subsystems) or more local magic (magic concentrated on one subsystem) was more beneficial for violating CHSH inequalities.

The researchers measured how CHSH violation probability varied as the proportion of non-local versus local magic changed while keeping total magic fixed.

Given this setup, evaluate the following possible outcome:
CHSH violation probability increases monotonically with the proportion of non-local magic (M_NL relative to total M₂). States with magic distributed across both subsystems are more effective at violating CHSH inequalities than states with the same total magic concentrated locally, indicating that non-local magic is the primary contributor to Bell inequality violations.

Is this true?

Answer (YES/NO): NO